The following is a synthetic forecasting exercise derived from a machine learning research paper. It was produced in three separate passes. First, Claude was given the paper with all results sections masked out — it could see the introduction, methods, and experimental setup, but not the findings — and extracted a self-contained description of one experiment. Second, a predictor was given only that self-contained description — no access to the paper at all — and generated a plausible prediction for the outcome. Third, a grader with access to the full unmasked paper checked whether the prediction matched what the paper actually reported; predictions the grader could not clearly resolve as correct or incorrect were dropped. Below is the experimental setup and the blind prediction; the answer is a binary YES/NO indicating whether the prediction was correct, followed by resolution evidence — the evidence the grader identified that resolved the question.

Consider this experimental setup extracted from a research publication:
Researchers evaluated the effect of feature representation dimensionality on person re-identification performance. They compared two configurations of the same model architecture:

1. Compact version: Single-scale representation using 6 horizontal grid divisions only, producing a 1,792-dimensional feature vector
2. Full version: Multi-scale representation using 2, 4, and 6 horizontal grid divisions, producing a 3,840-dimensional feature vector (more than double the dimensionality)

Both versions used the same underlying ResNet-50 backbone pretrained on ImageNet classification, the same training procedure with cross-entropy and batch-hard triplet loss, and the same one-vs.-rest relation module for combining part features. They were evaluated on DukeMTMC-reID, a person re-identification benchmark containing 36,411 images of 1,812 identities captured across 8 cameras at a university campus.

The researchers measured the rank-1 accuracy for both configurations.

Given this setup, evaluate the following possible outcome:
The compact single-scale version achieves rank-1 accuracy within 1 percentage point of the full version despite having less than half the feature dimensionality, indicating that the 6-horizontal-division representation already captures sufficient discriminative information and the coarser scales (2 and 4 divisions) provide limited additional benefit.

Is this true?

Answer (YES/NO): YES